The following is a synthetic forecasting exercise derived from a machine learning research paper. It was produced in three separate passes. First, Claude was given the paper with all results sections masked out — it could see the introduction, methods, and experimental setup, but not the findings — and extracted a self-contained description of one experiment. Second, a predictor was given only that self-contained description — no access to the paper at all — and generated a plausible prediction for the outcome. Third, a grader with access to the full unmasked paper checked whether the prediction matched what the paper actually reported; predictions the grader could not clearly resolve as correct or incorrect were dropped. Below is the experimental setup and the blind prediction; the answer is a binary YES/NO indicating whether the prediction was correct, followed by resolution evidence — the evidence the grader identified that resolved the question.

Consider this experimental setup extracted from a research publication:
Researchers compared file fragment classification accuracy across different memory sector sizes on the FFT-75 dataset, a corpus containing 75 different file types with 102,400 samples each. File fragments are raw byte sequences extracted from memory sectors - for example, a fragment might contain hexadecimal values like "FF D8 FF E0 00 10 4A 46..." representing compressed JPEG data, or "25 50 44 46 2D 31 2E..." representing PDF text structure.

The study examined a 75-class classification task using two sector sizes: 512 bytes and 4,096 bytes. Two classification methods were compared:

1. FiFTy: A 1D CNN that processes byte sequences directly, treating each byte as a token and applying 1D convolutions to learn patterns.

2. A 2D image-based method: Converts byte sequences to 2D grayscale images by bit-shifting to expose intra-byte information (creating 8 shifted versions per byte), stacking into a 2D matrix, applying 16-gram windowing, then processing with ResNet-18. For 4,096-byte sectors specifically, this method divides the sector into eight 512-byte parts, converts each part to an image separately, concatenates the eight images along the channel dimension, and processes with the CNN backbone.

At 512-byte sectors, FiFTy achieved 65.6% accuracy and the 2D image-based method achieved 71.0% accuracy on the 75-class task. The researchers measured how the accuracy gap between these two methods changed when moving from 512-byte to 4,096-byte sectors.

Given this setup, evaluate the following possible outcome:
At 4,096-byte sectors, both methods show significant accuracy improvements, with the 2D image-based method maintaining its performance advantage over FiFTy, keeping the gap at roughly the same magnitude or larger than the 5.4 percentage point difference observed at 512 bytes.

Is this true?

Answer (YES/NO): NO